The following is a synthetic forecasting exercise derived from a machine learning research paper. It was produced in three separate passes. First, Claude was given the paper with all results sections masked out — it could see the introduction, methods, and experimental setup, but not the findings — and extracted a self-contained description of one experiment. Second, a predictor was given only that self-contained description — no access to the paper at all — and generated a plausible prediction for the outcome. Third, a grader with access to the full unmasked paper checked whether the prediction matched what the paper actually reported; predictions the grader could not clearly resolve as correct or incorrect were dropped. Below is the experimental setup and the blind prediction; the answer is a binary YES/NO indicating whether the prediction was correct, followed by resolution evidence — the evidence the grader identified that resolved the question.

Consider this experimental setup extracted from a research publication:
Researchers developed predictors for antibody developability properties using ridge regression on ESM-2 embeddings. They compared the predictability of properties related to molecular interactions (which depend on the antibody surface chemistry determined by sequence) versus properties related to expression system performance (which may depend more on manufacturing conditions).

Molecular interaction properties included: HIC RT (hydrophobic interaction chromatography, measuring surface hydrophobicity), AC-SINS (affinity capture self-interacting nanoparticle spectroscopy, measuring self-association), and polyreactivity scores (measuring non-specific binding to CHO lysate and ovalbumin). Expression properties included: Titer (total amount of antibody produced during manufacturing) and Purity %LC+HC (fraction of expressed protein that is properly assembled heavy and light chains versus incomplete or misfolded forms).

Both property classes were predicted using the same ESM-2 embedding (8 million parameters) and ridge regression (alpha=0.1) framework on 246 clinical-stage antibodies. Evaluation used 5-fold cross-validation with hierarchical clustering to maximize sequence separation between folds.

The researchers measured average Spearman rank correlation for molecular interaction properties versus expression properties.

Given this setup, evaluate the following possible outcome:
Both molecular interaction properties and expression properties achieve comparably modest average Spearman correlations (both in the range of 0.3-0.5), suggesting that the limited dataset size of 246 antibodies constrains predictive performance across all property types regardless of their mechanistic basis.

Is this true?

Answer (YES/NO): NO